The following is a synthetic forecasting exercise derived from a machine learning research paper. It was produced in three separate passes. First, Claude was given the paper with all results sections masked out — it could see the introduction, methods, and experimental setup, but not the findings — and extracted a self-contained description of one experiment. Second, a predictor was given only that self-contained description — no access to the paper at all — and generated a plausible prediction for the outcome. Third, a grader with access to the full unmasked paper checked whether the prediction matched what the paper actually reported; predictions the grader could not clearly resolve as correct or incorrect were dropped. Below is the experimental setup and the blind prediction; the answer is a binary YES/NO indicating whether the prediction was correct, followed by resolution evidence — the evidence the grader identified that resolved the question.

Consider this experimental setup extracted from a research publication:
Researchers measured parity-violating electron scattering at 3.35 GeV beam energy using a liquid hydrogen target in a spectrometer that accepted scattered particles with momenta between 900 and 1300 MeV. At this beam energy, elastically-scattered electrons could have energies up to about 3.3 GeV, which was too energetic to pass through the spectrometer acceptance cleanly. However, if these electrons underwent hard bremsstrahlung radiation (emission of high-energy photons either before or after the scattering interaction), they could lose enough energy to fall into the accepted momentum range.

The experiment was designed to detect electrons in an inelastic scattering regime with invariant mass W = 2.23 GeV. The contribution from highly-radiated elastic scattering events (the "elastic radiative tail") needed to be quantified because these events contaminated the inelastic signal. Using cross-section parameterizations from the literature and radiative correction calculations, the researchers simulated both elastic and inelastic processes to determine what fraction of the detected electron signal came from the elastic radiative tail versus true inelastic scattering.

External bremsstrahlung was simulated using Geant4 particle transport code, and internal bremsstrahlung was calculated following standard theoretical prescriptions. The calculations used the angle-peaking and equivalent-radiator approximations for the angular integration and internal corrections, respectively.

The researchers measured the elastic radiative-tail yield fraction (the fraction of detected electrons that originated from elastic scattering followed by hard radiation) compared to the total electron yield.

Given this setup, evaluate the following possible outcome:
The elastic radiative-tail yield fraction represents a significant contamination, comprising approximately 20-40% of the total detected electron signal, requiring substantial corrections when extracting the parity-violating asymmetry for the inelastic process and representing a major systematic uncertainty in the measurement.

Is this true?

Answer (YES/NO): NO